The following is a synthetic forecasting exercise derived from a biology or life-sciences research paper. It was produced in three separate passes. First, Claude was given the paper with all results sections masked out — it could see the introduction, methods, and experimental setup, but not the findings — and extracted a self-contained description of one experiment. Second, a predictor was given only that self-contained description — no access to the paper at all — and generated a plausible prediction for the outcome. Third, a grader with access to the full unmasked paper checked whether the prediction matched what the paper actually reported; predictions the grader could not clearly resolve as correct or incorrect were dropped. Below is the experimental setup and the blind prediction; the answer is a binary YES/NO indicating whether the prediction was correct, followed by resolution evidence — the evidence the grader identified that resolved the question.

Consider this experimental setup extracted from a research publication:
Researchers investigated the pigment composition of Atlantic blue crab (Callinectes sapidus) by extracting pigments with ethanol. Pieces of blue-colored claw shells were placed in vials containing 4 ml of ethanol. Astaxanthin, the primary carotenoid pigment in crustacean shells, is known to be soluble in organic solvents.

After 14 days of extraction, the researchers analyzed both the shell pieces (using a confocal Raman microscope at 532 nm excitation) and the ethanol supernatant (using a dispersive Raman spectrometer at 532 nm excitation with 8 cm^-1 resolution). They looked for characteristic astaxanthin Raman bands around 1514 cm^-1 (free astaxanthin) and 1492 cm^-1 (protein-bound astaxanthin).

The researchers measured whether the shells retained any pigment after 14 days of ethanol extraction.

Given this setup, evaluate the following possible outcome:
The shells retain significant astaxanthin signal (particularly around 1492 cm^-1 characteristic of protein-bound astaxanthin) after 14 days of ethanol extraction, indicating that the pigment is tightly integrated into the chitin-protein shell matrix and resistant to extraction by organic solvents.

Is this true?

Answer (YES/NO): NO